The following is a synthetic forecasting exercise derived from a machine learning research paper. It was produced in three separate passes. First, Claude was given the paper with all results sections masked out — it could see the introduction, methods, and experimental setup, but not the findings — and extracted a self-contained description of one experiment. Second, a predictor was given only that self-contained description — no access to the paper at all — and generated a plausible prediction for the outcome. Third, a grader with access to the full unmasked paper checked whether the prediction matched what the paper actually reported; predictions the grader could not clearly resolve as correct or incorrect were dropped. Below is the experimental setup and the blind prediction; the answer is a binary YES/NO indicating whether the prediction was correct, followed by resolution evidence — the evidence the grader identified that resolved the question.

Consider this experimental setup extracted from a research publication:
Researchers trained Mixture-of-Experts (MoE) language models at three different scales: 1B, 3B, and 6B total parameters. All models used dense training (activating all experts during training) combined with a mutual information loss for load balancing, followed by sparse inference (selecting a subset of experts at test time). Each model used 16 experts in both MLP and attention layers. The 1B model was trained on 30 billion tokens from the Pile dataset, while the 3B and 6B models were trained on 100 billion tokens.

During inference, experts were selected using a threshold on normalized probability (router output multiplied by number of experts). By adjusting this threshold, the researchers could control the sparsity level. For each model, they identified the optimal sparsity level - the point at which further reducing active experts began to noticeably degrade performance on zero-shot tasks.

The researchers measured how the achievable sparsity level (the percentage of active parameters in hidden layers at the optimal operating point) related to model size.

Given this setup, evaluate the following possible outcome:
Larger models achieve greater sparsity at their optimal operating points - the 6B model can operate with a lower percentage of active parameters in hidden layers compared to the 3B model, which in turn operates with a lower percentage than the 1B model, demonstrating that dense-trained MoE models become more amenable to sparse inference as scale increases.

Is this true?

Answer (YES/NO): YES